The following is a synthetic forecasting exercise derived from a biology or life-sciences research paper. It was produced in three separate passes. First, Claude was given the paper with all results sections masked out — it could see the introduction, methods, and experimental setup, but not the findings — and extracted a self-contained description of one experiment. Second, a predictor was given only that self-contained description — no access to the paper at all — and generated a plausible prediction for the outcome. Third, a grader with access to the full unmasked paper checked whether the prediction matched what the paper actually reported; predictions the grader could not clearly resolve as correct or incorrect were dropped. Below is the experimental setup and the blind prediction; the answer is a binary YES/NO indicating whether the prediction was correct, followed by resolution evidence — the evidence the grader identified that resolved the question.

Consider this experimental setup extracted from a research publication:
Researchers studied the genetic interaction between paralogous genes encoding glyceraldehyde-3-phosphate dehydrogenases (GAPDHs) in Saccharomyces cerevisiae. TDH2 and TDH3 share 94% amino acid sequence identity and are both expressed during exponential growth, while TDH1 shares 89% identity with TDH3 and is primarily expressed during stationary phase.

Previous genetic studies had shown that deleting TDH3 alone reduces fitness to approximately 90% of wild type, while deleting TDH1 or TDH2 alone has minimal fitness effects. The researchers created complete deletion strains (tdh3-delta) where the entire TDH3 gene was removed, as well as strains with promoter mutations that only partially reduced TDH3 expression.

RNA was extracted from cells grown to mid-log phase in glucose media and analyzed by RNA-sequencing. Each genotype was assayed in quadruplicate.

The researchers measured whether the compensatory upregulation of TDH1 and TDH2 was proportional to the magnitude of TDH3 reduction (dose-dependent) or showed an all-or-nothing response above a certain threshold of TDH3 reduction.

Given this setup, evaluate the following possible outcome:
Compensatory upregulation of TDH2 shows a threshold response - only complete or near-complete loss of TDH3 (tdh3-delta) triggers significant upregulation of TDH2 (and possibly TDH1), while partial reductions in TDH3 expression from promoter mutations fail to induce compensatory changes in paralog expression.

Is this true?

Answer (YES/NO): NO